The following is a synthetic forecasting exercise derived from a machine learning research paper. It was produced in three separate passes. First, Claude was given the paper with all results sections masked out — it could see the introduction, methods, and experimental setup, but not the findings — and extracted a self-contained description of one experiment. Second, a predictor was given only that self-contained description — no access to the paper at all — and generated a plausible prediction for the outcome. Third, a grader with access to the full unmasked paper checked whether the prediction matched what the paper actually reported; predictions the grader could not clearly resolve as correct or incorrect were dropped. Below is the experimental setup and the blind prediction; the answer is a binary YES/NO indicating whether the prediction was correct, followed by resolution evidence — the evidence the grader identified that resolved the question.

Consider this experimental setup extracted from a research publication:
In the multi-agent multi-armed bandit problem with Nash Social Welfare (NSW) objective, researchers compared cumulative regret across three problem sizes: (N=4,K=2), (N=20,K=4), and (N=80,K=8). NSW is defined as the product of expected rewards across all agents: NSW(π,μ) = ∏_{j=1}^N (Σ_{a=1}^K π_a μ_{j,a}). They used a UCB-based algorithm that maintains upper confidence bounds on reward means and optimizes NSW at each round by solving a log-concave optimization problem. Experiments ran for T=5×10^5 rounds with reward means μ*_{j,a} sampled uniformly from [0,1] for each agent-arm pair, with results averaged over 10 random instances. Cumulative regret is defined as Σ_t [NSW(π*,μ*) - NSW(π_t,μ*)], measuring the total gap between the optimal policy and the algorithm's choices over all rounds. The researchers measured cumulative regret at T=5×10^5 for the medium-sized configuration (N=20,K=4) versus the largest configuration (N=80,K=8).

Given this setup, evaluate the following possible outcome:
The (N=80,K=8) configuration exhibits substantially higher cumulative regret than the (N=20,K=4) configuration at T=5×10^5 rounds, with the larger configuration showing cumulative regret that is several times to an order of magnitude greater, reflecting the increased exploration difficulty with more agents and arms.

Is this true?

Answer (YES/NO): NO